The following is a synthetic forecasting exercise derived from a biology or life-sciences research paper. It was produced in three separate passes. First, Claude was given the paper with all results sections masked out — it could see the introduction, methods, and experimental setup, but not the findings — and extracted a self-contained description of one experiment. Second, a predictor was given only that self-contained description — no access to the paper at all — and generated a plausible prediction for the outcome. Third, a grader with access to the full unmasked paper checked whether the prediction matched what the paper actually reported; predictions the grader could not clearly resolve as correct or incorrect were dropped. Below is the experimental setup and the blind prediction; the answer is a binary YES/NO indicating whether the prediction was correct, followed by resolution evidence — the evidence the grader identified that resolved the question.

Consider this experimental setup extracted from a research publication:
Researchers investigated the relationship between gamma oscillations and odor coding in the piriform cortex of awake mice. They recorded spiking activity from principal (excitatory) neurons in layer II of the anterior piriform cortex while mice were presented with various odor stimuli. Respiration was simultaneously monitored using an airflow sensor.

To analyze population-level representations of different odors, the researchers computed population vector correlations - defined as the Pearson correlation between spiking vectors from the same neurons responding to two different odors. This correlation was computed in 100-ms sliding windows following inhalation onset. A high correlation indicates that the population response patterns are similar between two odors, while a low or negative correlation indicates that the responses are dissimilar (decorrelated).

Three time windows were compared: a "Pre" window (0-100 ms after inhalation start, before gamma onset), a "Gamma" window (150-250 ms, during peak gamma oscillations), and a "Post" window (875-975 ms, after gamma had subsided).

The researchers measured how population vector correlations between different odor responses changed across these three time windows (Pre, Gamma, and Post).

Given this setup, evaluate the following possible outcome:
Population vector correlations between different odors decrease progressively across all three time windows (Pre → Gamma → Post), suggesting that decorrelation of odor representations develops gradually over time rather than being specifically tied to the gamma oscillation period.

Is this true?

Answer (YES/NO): NO